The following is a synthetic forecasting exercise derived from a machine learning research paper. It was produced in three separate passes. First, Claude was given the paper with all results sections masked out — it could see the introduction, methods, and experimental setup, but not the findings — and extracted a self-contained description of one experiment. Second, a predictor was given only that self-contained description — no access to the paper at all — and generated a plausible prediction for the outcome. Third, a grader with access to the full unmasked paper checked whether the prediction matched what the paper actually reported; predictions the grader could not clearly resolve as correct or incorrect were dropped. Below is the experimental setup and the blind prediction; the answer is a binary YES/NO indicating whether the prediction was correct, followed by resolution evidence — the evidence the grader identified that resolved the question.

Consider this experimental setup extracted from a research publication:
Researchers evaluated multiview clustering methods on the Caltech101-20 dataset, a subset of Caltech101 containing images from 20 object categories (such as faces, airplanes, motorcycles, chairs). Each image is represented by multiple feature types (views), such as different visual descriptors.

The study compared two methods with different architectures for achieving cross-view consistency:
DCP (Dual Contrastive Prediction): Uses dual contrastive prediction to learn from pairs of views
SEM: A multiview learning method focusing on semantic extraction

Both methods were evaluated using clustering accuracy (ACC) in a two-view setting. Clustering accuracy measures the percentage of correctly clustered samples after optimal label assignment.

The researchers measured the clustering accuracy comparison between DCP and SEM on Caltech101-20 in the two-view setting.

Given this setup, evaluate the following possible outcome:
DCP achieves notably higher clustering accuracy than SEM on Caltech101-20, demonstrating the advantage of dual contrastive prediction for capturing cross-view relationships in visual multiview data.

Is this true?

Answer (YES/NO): YES